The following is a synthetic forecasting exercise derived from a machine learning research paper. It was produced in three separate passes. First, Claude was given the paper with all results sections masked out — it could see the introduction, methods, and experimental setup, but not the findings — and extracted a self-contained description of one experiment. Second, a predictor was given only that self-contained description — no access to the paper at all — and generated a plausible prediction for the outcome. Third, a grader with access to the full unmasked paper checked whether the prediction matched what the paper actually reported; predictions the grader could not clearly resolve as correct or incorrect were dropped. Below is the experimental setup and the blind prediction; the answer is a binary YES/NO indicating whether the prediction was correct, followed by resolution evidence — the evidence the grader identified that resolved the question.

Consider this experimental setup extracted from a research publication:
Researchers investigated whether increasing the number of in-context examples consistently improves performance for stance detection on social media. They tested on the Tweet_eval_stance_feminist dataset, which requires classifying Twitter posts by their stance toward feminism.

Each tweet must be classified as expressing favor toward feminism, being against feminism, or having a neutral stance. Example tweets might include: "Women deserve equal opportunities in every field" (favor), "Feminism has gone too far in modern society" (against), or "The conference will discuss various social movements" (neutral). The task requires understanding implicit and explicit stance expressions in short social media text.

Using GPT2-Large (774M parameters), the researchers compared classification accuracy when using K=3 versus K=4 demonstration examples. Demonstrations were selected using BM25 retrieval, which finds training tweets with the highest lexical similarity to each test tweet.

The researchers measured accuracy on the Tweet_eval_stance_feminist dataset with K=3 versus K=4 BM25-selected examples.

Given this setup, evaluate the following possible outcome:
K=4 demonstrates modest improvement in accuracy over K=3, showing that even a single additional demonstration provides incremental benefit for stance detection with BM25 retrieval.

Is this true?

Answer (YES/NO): NO